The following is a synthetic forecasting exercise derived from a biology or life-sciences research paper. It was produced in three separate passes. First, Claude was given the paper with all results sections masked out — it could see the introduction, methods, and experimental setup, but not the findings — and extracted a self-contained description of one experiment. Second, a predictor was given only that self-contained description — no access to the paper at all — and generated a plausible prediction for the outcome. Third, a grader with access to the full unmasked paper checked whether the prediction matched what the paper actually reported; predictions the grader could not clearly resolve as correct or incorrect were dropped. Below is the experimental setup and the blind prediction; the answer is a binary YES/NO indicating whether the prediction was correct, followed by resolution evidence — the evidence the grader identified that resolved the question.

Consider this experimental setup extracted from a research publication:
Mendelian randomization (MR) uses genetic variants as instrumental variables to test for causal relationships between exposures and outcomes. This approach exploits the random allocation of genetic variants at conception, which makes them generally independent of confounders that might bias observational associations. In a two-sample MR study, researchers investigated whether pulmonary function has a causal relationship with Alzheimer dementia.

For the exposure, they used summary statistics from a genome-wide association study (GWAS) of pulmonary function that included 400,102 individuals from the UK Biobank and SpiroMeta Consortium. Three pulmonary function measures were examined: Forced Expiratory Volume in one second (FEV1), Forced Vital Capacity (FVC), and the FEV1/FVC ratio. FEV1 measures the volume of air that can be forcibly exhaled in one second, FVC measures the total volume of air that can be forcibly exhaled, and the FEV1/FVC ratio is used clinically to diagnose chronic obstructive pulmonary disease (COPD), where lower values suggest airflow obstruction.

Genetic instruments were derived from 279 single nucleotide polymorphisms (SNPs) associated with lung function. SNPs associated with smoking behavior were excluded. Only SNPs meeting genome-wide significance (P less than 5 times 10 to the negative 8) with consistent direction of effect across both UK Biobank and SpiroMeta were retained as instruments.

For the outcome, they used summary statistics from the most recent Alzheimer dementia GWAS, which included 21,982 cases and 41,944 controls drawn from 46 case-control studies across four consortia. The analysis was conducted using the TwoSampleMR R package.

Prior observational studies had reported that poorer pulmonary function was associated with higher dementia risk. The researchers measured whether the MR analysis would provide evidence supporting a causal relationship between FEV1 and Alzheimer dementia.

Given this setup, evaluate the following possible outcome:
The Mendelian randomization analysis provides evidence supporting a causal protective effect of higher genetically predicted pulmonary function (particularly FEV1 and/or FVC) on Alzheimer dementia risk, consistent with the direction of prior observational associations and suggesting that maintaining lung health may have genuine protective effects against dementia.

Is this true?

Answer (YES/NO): NO